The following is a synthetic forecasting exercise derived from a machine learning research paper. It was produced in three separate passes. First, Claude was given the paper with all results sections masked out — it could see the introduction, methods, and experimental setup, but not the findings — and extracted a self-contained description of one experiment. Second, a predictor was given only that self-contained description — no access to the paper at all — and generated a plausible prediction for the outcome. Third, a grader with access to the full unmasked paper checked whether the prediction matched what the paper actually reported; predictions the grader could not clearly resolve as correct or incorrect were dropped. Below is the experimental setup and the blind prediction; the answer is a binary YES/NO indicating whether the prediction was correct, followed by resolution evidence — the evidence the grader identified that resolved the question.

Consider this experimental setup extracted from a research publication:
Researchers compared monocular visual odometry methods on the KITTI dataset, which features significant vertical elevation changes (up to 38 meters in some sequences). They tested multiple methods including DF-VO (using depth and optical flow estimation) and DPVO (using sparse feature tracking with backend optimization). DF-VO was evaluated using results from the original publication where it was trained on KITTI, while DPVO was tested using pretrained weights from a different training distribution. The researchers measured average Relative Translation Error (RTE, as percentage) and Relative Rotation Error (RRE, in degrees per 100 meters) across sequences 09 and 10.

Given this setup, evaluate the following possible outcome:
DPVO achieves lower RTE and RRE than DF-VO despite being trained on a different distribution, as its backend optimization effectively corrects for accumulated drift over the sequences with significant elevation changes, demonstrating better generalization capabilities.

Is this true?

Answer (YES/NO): NO